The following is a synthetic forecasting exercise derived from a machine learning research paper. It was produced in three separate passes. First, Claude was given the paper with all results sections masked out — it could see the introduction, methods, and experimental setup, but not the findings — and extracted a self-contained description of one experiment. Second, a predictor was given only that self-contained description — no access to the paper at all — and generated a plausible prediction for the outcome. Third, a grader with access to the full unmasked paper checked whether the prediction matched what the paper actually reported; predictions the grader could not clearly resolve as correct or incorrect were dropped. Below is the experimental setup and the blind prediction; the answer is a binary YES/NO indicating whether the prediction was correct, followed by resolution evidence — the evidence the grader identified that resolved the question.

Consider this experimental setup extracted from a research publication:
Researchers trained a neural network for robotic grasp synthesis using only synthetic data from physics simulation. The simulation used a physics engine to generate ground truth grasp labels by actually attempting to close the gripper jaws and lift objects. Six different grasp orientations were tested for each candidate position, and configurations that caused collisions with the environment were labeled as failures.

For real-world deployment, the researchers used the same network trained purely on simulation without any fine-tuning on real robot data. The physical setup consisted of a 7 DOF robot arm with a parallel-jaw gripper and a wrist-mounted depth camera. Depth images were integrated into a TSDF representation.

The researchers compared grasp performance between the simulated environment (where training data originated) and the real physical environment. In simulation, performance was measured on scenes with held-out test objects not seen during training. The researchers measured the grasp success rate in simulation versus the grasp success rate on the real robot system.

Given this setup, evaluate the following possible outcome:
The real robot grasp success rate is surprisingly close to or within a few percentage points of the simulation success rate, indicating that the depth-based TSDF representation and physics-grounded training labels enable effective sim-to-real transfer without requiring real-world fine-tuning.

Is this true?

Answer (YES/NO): NO